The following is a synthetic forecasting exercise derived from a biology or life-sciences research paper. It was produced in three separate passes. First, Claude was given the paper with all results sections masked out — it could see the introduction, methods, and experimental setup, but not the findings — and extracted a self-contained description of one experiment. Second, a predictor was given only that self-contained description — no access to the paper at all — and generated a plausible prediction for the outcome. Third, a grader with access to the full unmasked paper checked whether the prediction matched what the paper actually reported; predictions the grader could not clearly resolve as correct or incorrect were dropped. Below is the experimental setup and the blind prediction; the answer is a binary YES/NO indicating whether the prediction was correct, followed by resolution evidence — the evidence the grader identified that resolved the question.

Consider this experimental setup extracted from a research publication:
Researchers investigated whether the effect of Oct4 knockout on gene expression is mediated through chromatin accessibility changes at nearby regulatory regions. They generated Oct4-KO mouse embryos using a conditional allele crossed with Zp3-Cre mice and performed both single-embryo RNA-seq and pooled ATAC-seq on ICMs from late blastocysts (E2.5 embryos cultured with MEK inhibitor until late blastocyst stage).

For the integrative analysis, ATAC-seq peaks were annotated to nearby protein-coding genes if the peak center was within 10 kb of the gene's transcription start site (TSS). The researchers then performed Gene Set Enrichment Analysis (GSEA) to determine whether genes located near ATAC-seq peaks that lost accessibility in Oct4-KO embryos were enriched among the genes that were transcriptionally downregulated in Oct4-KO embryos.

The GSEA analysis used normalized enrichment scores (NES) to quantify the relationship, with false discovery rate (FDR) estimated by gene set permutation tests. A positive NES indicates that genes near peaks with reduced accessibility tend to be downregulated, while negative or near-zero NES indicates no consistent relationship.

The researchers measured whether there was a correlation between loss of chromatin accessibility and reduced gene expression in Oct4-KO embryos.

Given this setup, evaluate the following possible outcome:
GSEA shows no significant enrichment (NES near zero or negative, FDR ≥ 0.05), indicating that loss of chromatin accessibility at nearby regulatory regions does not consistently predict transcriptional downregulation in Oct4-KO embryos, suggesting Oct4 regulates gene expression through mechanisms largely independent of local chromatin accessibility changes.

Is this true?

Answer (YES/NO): NO